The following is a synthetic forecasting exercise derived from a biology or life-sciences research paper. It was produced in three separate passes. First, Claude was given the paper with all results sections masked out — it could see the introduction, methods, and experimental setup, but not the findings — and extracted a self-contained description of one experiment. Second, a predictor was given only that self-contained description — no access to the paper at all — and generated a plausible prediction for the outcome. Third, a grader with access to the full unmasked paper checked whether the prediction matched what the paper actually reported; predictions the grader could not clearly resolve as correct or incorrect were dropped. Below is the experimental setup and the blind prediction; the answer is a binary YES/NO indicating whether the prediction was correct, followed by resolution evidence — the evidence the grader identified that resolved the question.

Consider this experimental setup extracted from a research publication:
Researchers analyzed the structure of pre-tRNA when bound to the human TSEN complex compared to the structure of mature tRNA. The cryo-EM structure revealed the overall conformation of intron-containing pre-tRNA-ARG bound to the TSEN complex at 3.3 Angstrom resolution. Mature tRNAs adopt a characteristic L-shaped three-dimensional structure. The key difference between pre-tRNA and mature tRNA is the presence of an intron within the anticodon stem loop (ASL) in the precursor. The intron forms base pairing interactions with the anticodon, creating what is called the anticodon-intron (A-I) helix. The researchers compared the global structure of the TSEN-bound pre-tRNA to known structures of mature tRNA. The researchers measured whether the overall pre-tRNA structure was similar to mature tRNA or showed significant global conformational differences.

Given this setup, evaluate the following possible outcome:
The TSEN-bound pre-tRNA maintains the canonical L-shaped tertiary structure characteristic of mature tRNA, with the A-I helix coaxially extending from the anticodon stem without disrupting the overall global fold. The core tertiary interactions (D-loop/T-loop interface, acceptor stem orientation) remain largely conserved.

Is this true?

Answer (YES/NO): NO